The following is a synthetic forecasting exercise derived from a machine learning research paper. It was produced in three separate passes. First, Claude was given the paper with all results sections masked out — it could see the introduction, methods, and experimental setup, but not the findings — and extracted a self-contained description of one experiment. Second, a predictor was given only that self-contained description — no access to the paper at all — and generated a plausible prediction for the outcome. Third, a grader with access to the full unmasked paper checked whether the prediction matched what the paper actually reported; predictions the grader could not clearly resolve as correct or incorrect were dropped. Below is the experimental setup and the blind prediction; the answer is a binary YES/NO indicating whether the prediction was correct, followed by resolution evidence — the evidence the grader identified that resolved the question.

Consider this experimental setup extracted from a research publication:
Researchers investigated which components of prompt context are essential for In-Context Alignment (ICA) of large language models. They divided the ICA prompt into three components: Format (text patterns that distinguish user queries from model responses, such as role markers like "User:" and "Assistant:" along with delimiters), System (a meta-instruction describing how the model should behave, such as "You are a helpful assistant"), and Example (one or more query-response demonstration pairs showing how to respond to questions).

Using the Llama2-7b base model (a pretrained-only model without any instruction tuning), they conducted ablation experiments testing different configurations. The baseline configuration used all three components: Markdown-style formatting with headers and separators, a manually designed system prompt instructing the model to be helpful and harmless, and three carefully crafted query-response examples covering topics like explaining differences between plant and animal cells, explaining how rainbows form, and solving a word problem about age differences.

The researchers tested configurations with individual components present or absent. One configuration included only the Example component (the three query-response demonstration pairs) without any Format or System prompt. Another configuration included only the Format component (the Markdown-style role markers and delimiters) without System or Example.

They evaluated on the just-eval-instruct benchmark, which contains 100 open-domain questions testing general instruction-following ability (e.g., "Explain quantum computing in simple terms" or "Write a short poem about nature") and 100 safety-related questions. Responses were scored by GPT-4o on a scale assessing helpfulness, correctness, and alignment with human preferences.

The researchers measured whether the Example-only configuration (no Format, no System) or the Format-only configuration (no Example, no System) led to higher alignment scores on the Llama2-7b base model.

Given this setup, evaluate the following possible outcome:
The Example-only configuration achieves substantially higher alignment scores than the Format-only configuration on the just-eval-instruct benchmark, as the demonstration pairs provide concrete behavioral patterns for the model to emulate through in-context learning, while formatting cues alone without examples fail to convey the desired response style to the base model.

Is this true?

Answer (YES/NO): YES